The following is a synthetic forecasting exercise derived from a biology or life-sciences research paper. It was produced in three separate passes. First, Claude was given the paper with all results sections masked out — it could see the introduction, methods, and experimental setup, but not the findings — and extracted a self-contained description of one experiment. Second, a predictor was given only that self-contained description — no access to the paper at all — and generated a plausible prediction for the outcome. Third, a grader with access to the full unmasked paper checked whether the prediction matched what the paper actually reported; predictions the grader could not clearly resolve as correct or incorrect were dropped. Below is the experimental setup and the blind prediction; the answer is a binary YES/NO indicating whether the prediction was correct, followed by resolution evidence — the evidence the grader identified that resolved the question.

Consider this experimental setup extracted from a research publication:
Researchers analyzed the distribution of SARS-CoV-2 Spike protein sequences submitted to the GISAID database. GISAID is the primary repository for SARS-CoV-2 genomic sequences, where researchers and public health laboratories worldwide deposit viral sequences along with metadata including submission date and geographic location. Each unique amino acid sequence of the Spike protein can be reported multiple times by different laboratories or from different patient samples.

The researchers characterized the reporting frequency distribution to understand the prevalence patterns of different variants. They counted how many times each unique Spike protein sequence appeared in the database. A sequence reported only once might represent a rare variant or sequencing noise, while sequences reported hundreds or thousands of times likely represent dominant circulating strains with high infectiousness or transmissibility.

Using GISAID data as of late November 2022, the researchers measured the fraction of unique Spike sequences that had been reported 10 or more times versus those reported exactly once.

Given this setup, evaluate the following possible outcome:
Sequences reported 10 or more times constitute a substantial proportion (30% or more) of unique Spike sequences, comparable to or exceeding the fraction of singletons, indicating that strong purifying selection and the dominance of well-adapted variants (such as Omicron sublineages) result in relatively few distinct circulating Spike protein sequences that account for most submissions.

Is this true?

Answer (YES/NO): NO